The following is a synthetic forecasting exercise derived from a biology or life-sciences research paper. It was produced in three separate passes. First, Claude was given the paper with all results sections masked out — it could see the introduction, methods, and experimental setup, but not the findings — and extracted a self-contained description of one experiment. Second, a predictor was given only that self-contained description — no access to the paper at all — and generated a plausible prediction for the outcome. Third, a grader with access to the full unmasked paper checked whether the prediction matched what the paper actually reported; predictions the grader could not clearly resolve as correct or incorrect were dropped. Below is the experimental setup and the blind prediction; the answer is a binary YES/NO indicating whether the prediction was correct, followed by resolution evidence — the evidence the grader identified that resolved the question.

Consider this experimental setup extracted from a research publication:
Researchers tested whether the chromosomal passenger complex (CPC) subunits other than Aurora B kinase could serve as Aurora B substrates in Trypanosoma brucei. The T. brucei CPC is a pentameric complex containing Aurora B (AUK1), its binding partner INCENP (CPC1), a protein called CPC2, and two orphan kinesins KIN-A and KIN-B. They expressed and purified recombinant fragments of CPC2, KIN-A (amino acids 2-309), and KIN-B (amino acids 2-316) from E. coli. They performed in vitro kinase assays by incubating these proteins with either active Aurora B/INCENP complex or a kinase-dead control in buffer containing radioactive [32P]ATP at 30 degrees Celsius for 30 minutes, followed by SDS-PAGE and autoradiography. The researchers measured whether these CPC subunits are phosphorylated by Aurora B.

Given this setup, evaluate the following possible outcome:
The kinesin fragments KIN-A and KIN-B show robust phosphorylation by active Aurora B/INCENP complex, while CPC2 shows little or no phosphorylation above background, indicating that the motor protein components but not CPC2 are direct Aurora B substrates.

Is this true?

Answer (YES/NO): NO